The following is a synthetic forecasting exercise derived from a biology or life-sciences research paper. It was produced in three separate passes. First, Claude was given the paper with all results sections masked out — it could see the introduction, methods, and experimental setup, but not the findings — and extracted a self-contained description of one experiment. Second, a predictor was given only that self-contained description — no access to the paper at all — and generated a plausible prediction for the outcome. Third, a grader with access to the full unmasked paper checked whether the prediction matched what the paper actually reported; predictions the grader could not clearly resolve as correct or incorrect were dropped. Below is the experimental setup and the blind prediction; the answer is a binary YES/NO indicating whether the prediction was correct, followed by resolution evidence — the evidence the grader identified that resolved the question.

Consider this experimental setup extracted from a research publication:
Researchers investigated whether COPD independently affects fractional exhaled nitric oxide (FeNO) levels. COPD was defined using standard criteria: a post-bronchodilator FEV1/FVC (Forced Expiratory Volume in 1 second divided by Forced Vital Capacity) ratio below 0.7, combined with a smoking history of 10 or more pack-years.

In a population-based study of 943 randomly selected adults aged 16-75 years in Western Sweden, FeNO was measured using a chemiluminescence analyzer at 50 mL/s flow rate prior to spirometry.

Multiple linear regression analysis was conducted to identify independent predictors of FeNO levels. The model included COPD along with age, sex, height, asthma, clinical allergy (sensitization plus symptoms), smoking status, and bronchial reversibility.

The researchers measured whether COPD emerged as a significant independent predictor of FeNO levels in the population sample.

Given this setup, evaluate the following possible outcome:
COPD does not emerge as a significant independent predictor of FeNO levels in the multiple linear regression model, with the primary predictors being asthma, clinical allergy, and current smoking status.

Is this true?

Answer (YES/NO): NO